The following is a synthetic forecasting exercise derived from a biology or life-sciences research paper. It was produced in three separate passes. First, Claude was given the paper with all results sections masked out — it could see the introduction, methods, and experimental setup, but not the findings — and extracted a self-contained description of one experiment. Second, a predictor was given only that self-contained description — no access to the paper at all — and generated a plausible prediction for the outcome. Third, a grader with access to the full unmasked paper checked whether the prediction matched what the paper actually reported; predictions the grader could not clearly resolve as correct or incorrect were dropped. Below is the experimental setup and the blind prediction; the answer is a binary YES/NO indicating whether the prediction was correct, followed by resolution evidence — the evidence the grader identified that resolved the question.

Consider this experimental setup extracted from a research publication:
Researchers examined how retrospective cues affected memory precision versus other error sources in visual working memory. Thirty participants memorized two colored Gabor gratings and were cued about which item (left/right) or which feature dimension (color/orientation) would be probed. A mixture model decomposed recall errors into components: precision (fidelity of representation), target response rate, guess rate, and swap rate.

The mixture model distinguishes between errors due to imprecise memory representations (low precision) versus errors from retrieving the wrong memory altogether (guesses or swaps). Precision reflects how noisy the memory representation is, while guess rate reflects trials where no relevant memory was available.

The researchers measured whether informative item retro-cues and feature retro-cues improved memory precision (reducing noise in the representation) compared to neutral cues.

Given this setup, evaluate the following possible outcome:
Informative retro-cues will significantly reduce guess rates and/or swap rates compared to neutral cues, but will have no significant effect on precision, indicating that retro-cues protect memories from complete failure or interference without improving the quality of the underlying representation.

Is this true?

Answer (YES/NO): NO